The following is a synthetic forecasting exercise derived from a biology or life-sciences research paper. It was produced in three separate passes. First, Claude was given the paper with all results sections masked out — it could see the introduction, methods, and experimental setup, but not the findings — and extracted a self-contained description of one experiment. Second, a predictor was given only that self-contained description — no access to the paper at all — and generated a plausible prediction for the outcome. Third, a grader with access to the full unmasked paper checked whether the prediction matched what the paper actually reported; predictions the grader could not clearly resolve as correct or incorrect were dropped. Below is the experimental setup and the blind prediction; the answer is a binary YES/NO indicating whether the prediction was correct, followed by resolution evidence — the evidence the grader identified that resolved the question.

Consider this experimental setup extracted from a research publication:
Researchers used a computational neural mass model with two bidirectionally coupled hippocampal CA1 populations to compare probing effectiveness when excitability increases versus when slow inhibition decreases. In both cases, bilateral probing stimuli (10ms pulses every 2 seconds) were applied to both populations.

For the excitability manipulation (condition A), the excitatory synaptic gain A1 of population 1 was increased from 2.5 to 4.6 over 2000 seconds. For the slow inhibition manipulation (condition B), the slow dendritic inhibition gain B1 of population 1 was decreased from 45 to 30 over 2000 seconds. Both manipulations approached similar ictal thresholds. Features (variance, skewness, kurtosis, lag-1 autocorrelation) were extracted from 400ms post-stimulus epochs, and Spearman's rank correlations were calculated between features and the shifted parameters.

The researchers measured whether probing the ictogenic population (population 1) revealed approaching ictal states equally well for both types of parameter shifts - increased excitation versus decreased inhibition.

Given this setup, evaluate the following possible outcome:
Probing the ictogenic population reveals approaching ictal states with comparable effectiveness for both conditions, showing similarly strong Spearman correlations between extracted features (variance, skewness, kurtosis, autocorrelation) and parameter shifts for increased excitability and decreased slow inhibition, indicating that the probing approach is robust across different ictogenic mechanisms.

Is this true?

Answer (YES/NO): YES